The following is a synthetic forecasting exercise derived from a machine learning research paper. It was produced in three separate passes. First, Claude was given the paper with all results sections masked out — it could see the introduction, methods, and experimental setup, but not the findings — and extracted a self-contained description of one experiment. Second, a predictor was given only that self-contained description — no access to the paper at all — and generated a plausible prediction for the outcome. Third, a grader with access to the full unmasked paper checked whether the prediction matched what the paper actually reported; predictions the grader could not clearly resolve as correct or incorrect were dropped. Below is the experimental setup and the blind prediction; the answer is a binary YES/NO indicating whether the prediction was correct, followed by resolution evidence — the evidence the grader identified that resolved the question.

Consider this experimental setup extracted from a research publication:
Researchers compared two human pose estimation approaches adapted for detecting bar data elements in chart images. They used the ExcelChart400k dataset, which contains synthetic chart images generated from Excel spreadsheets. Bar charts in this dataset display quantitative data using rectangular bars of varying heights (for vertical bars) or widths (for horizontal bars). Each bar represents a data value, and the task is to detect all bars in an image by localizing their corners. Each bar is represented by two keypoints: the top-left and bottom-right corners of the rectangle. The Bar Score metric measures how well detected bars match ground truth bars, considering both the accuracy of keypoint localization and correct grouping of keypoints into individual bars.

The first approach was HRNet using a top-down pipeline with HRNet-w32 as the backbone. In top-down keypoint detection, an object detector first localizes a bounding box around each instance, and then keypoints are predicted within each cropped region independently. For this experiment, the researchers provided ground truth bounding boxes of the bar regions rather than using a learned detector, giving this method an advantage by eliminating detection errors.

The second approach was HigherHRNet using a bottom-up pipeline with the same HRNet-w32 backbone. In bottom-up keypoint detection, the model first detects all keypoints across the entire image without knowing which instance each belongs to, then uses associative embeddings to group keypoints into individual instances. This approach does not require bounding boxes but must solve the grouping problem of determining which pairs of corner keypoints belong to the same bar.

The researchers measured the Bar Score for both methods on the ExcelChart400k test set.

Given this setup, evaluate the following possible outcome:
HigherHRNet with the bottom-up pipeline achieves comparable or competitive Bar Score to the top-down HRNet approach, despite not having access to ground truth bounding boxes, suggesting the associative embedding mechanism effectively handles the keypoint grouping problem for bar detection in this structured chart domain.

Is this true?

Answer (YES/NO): NO